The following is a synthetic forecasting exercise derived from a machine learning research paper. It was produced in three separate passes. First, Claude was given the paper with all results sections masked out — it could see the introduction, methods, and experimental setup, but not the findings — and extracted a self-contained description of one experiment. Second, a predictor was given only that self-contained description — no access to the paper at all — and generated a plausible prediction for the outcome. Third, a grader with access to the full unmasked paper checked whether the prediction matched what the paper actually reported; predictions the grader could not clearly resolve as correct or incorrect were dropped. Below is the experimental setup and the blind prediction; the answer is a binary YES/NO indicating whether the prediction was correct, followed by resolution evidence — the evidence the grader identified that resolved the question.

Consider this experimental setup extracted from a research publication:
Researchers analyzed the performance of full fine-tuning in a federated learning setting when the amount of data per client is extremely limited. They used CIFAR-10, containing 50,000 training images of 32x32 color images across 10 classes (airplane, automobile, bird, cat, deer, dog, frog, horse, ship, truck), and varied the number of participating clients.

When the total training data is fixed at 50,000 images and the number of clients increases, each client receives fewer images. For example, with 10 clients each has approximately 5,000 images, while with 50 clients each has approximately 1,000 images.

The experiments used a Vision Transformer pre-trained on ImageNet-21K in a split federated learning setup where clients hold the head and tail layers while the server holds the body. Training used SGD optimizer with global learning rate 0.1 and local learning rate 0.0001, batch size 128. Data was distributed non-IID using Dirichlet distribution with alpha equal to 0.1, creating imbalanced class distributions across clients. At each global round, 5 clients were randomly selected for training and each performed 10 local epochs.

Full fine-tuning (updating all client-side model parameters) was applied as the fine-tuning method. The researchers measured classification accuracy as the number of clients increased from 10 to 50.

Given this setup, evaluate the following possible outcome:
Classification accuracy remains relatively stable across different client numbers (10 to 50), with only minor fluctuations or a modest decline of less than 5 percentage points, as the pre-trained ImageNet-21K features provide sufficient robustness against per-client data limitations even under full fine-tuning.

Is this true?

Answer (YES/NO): NO